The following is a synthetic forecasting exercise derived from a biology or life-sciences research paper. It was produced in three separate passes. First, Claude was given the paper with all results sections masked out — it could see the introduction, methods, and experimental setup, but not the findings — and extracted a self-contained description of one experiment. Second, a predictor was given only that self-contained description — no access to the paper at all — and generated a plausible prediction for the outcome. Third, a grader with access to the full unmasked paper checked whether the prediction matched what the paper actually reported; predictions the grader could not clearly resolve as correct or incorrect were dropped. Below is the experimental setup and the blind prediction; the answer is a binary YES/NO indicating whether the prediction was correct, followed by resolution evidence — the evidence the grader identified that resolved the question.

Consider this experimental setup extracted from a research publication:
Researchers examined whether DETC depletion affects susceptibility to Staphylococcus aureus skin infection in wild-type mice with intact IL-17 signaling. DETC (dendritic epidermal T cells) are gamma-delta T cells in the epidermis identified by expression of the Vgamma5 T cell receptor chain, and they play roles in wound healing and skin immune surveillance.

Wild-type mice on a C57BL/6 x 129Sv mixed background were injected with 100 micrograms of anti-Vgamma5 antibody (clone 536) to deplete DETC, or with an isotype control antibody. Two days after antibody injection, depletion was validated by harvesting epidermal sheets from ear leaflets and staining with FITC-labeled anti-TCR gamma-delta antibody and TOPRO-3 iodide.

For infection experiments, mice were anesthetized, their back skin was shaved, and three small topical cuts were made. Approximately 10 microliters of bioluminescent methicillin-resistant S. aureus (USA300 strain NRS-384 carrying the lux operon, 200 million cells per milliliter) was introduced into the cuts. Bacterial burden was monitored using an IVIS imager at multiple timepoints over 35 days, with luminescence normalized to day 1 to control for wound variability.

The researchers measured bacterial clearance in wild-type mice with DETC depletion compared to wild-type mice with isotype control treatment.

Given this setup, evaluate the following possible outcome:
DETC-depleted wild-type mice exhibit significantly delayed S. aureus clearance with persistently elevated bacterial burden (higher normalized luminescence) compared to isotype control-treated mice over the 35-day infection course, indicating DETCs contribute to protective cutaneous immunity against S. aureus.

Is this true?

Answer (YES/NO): NO